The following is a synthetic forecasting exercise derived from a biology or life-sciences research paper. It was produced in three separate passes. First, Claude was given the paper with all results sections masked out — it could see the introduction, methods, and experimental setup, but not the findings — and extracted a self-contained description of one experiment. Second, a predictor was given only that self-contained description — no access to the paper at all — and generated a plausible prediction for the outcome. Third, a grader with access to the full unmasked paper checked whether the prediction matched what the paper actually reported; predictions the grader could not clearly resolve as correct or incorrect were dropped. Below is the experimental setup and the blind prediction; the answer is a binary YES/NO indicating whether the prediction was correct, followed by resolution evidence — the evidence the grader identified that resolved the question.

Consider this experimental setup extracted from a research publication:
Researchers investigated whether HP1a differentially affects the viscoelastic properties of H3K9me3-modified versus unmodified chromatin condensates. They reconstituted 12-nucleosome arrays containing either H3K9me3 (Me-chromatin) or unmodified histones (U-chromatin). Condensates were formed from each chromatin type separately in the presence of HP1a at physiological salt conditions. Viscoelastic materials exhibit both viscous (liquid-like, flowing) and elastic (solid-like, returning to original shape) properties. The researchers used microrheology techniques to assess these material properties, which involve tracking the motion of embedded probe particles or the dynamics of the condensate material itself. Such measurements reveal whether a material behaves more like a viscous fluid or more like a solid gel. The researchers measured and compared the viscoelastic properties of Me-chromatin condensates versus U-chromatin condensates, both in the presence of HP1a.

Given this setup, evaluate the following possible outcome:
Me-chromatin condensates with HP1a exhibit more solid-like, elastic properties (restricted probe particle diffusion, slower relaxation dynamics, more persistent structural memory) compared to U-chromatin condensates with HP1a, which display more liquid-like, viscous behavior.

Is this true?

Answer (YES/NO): YES